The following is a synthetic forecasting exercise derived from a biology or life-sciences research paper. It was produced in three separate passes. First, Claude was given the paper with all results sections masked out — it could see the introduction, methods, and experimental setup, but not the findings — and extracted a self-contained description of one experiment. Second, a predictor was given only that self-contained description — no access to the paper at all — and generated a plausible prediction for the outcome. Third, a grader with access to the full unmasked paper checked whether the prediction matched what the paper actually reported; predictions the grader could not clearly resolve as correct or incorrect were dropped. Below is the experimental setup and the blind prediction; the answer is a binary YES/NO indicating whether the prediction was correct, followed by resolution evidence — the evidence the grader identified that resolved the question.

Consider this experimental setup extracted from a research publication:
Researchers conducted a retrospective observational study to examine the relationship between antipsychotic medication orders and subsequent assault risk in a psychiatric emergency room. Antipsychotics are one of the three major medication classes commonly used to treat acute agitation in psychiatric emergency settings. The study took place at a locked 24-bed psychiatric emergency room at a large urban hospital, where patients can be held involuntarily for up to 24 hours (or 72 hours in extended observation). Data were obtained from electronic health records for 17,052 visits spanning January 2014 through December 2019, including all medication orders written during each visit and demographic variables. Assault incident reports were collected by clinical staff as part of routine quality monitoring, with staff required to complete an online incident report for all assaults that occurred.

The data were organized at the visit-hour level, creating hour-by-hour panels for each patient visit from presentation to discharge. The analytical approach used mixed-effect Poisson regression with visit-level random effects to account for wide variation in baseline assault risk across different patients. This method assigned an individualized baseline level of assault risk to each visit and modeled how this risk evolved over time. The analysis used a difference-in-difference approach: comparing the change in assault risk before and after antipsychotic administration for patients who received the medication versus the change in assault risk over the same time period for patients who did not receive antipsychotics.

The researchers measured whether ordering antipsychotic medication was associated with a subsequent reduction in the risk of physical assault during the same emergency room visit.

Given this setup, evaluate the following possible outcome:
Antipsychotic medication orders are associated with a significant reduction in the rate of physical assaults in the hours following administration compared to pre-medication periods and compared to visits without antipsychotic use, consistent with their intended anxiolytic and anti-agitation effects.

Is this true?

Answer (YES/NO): YES